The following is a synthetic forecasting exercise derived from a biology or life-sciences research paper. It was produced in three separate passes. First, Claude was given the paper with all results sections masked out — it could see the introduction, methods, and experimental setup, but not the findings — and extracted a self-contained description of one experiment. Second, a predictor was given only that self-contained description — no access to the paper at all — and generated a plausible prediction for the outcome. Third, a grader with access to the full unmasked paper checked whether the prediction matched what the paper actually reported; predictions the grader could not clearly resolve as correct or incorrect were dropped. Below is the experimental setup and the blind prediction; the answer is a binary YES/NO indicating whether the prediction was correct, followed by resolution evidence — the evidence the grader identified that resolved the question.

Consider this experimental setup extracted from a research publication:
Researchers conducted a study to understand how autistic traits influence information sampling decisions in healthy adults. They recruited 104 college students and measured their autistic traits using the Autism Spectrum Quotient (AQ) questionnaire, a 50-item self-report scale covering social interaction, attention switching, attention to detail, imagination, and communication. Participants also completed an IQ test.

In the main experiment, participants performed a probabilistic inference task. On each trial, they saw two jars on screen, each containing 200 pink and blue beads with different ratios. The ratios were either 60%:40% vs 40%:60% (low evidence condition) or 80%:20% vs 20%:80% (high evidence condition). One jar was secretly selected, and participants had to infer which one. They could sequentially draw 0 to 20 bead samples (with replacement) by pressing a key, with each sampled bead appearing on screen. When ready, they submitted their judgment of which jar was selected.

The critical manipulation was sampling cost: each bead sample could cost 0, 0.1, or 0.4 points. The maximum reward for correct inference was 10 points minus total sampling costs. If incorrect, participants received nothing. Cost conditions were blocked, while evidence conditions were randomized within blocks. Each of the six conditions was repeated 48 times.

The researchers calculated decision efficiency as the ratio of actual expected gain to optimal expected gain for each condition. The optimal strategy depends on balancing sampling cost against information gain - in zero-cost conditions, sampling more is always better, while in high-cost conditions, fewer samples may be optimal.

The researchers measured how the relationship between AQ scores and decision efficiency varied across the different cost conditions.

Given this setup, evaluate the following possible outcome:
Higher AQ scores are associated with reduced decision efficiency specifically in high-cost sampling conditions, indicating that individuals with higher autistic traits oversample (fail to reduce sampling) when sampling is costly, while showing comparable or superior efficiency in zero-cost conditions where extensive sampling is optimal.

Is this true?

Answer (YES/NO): NO